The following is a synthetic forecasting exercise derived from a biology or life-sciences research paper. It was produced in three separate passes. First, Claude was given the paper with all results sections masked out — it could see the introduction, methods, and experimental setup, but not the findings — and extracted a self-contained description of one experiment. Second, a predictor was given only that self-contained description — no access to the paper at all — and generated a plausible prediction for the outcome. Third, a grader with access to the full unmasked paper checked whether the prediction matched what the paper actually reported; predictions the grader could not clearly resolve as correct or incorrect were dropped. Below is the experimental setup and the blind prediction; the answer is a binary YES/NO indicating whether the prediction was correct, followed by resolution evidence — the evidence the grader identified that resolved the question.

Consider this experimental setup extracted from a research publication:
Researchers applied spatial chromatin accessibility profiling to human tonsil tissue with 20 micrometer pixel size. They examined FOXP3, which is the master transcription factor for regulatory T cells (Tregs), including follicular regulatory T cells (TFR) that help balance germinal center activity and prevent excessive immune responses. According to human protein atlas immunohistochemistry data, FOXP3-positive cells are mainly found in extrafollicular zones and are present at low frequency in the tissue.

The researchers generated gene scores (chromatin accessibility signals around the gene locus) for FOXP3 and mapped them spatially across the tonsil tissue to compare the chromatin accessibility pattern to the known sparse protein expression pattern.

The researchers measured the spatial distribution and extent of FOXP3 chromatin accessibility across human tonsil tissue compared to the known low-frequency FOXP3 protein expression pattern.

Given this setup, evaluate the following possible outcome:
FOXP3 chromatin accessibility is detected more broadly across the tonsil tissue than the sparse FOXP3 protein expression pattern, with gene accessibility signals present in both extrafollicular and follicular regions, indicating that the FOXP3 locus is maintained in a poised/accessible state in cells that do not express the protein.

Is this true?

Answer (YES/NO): YES